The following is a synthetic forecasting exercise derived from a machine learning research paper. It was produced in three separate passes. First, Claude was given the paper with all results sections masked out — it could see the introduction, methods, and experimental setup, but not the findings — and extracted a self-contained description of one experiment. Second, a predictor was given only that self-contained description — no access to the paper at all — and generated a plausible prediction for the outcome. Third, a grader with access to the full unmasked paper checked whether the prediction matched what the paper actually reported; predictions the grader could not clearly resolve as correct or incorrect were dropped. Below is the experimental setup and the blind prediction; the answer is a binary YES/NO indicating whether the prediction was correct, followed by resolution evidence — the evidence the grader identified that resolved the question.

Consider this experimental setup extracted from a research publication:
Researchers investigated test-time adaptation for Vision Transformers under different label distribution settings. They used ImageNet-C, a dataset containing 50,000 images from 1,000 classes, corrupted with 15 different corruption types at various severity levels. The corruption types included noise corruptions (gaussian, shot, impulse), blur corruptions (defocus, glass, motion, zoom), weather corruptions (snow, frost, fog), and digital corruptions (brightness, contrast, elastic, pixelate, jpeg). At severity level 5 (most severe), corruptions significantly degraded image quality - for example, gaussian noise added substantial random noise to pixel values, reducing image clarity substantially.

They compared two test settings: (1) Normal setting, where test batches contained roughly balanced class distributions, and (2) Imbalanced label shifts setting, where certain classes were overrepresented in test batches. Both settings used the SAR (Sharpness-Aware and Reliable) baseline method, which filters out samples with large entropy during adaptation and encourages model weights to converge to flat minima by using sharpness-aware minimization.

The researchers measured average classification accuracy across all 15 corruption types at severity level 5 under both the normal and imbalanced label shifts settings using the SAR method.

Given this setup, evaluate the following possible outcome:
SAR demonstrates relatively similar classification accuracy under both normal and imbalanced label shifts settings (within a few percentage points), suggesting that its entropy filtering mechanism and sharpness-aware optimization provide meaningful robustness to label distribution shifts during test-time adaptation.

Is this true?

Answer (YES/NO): YES